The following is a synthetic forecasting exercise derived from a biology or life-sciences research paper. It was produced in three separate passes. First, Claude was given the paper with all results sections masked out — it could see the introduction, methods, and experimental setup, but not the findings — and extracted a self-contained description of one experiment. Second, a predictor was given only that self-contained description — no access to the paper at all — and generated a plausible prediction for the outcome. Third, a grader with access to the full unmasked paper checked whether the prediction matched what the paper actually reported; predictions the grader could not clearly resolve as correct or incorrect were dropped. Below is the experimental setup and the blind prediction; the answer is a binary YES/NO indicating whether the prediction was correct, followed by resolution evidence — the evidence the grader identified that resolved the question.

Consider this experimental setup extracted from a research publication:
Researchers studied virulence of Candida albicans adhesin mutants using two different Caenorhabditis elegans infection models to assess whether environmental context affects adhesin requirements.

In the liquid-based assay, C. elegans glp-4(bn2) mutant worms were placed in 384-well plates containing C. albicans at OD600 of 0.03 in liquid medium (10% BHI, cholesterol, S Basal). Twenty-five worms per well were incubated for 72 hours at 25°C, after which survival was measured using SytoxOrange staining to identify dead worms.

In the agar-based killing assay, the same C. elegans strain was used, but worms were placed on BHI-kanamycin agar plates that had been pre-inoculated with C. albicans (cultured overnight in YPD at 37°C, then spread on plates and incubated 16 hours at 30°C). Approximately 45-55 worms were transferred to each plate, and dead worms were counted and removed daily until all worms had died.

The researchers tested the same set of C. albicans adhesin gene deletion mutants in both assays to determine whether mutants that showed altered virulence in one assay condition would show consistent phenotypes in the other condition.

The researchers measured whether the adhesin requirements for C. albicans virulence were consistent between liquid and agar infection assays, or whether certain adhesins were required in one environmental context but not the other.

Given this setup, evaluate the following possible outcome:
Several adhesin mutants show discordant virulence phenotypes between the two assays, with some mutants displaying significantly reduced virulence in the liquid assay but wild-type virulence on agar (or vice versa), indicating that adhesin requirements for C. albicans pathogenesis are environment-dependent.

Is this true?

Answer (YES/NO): YES